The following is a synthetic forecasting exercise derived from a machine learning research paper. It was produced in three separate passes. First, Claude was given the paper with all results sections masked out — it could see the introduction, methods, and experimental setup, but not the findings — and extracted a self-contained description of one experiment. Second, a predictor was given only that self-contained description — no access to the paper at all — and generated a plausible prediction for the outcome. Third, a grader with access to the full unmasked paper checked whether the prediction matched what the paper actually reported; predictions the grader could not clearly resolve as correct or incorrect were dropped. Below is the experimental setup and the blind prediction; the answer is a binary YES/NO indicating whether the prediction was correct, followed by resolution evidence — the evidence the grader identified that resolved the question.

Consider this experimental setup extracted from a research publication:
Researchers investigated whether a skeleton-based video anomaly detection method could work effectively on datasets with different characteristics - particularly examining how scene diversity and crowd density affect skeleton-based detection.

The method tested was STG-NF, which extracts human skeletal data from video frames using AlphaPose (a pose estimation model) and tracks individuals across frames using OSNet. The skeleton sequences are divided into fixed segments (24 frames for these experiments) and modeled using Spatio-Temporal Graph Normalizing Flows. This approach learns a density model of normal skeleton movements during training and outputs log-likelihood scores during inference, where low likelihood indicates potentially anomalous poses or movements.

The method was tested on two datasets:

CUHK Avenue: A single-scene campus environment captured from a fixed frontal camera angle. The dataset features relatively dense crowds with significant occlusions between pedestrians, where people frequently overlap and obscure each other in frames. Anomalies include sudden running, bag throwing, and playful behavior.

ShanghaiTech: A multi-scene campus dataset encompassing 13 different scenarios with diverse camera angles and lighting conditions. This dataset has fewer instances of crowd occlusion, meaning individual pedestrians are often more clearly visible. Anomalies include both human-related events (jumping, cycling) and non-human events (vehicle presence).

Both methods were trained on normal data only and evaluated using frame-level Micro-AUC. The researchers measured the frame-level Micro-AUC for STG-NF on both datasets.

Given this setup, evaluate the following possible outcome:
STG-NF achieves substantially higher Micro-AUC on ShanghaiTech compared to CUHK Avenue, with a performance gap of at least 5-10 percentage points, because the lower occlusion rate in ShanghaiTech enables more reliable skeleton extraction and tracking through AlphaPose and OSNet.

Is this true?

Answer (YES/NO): YES